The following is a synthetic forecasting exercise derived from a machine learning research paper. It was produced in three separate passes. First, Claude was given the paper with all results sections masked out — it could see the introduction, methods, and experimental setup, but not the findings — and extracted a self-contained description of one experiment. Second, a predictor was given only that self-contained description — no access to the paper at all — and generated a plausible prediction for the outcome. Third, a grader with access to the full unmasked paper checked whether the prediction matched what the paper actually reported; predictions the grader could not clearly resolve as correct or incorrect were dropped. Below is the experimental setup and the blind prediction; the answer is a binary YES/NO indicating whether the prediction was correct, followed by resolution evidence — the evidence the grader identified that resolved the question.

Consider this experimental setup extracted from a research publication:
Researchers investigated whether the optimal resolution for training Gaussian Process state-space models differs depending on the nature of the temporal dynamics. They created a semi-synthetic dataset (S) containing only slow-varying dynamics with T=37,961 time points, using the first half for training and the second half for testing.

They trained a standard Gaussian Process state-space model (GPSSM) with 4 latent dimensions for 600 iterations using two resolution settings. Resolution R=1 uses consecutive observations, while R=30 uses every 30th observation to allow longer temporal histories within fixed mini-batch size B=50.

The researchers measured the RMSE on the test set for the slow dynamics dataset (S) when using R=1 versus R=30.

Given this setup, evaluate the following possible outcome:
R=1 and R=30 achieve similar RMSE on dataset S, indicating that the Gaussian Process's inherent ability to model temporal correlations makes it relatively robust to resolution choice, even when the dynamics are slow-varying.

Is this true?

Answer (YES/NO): NO